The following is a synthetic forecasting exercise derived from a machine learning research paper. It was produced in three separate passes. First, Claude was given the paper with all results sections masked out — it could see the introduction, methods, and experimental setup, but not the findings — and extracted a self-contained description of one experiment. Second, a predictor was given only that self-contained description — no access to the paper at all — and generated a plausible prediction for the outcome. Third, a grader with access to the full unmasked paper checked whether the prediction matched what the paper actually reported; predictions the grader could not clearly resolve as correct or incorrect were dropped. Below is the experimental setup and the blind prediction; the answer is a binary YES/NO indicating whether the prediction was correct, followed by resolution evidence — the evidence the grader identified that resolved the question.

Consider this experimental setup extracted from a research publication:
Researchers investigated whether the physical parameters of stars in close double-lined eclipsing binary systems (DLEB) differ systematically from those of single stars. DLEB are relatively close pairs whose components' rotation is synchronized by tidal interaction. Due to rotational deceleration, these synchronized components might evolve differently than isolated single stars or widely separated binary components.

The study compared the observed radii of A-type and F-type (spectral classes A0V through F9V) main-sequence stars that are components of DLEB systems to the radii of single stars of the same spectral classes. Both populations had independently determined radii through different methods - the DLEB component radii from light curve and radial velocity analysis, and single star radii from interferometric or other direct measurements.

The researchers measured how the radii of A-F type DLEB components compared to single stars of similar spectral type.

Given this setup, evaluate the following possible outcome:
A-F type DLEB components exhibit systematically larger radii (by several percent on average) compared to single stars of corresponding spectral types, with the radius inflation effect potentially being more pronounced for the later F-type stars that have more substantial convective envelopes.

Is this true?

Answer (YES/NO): NO